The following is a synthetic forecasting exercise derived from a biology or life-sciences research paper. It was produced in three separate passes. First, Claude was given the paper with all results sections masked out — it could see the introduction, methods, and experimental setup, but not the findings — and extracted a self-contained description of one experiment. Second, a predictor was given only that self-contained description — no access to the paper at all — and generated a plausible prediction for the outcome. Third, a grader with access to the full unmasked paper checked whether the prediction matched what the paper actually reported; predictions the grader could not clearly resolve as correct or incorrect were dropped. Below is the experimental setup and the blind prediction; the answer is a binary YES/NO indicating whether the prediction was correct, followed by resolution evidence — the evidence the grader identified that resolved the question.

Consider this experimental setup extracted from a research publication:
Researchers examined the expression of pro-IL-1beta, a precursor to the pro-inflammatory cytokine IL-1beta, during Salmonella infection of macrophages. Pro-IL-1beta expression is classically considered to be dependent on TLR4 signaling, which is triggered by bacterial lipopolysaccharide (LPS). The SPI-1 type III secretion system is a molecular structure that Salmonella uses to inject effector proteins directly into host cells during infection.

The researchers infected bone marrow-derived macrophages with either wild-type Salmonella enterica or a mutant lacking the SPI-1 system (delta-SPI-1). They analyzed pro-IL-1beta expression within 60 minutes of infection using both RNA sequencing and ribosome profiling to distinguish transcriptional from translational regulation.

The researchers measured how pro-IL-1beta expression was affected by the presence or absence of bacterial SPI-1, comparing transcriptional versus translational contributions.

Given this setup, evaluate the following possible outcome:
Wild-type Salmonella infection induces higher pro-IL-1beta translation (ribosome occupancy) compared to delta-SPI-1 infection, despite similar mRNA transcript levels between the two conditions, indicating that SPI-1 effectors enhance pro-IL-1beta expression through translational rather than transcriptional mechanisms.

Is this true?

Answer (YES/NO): NO